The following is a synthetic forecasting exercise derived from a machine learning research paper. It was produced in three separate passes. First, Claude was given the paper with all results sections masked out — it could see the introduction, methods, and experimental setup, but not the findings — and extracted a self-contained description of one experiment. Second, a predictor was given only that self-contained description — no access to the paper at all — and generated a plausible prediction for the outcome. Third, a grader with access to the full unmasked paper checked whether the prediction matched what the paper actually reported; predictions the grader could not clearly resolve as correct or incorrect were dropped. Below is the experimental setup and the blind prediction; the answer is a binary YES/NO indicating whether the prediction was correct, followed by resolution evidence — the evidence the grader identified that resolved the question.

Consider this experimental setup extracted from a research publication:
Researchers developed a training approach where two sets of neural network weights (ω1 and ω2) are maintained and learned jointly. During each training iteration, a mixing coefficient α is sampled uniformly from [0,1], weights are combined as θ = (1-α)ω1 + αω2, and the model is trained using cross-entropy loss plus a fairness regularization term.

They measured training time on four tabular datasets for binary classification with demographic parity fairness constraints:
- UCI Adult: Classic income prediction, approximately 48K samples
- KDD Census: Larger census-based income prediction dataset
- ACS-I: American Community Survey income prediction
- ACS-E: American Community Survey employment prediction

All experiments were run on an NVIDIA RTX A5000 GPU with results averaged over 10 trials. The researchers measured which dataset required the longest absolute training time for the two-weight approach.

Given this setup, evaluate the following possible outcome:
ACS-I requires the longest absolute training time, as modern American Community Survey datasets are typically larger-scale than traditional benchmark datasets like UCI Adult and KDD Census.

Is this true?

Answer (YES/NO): YES